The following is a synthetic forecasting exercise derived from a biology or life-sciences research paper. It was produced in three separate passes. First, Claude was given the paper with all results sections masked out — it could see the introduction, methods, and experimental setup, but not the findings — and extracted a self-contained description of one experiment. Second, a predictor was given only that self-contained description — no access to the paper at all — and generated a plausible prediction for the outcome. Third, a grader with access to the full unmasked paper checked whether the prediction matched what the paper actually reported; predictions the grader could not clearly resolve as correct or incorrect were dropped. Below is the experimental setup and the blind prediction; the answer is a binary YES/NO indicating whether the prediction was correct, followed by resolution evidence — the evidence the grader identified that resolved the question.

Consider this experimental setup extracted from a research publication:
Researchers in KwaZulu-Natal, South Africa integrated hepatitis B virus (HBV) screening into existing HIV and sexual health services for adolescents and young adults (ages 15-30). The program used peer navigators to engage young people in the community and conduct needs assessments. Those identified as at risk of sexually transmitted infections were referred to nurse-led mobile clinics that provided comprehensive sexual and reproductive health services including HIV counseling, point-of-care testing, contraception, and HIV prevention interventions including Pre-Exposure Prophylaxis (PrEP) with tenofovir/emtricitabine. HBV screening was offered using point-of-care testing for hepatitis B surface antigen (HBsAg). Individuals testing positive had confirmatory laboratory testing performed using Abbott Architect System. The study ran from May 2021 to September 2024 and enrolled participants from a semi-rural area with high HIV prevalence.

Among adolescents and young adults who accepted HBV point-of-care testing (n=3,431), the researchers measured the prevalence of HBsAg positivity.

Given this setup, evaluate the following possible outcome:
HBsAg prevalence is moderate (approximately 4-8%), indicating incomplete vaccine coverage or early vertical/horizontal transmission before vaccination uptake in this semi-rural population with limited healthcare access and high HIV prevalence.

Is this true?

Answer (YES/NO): NO